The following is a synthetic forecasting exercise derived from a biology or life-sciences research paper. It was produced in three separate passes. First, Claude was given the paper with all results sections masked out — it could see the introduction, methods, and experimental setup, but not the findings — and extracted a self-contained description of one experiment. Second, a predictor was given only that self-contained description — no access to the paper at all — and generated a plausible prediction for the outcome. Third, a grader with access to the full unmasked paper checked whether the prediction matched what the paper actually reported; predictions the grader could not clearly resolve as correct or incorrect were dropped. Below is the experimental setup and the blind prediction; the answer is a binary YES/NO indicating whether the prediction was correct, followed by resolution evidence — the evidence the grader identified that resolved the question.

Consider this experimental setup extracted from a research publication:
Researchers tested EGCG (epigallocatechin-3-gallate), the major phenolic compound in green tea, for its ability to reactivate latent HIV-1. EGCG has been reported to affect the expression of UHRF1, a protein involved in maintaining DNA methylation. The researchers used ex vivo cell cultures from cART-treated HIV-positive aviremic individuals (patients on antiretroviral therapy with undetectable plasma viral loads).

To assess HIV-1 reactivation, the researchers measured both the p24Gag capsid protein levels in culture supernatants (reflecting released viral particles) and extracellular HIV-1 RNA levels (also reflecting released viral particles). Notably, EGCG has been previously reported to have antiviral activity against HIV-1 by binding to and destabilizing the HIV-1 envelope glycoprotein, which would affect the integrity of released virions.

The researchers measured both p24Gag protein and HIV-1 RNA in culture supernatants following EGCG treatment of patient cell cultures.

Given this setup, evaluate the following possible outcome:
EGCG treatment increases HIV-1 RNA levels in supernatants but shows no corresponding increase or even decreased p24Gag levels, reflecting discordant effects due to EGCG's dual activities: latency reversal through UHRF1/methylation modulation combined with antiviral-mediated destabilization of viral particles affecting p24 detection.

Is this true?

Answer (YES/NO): YES